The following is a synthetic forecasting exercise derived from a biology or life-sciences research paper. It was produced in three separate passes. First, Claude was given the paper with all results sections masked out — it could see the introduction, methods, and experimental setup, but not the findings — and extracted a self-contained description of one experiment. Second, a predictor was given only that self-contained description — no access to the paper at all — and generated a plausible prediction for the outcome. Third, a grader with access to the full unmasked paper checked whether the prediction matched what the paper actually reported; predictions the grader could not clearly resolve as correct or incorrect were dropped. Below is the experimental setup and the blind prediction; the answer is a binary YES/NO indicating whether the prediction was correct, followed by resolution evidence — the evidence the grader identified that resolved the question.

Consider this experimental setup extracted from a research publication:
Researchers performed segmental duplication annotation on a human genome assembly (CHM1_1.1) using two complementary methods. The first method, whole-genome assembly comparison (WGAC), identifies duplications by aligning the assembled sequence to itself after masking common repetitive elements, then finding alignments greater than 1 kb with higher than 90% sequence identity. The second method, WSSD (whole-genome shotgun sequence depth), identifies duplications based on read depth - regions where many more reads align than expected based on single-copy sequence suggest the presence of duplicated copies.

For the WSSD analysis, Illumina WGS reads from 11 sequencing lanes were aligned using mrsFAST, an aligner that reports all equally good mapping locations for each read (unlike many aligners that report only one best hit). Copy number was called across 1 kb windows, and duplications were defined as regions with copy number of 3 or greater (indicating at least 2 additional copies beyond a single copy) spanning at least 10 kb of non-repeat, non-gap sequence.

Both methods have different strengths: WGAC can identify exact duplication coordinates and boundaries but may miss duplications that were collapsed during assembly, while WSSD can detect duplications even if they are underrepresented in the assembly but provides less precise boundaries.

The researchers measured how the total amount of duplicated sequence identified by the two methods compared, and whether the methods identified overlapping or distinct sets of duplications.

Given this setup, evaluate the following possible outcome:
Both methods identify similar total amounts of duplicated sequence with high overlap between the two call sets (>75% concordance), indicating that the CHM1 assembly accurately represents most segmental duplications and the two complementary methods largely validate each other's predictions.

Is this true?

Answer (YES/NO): YES